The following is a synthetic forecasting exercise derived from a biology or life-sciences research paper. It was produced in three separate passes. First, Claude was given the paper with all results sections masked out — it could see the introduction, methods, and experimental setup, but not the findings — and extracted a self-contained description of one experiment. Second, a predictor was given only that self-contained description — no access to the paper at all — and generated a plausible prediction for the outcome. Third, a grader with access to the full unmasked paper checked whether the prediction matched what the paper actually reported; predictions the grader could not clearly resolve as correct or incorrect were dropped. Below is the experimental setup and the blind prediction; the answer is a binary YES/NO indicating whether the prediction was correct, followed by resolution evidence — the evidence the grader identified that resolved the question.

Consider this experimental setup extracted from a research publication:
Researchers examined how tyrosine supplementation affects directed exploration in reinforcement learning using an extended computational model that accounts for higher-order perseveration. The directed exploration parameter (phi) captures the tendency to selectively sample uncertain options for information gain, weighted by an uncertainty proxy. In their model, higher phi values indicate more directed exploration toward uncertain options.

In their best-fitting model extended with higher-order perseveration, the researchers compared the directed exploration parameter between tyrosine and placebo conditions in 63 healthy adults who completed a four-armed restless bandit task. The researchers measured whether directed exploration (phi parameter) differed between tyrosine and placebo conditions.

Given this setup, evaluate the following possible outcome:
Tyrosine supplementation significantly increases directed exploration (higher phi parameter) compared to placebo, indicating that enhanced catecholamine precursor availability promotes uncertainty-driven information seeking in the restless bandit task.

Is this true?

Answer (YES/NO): NO